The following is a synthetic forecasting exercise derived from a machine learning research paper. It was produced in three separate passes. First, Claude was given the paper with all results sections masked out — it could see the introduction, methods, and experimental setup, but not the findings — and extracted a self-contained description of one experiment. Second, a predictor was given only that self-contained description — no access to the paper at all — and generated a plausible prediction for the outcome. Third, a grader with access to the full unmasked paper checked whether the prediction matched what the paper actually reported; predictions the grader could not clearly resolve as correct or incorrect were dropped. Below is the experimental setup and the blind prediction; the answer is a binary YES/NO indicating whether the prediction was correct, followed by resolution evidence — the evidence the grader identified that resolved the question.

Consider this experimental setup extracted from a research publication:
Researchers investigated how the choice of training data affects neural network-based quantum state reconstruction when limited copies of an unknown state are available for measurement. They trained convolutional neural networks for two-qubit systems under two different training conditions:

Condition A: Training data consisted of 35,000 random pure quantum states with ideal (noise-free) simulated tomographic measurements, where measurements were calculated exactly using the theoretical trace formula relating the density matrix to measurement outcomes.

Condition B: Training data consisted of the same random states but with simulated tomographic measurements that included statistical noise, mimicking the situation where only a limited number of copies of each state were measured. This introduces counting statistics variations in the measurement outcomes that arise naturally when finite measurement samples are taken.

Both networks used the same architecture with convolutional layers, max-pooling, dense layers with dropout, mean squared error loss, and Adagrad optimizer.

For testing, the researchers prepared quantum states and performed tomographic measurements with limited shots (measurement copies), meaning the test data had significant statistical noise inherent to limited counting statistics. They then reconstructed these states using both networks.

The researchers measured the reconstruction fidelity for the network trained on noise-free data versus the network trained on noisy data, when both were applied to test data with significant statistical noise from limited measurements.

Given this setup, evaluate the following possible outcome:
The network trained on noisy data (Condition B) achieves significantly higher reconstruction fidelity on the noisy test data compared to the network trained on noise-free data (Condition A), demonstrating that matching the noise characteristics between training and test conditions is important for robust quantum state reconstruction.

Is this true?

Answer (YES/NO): YES